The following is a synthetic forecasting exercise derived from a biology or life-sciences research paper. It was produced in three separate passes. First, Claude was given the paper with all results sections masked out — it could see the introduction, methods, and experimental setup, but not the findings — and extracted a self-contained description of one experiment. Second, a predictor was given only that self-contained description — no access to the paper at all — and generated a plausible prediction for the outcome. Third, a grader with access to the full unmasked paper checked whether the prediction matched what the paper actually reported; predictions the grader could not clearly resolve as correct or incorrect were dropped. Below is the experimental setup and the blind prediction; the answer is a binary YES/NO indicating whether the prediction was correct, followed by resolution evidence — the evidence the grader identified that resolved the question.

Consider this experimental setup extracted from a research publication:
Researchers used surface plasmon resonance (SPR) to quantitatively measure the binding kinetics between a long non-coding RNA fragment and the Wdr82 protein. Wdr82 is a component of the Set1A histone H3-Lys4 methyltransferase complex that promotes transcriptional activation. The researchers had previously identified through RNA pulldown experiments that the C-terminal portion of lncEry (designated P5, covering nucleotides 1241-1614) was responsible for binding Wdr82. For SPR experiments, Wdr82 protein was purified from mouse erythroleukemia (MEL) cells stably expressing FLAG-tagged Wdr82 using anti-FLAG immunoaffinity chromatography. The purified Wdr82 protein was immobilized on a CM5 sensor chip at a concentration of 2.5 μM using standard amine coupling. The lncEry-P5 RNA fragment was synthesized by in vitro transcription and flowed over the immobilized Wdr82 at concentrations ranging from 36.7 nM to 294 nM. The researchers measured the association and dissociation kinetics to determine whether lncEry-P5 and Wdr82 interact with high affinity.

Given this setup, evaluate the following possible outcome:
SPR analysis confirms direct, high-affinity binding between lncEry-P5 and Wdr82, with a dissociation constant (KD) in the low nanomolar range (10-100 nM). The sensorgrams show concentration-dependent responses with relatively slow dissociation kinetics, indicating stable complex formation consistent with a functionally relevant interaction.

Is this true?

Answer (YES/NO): YES